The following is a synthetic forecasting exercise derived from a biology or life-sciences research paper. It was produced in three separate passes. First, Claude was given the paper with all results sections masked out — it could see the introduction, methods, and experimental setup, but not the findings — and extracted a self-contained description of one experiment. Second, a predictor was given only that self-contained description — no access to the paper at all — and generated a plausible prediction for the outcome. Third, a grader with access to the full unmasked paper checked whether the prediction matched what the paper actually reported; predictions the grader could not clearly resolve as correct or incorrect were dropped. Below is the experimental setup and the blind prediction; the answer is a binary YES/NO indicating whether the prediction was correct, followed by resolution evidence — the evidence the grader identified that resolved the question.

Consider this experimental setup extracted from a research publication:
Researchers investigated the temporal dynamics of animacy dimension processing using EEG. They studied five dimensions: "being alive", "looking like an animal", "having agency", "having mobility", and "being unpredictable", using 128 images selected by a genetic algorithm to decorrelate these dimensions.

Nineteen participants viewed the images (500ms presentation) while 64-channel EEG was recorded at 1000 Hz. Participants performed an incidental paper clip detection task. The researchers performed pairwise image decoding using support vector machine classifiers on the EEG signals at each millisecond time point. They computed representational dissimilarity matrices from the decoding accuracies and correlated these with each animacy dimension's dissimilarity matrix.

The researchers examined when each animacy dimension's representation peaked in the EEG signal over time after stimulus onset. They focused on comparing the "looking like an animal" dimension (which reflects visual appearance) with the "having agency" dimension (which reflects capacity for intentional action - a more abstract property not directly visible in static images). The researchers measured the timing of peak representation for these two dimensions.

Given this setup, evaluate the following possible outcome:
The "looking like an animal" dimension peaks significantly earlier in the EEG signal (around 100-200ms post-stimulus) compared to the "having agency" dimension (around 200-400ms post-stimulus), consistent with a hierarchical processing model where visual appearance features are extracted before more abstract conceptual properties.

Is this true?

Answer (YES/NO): NO